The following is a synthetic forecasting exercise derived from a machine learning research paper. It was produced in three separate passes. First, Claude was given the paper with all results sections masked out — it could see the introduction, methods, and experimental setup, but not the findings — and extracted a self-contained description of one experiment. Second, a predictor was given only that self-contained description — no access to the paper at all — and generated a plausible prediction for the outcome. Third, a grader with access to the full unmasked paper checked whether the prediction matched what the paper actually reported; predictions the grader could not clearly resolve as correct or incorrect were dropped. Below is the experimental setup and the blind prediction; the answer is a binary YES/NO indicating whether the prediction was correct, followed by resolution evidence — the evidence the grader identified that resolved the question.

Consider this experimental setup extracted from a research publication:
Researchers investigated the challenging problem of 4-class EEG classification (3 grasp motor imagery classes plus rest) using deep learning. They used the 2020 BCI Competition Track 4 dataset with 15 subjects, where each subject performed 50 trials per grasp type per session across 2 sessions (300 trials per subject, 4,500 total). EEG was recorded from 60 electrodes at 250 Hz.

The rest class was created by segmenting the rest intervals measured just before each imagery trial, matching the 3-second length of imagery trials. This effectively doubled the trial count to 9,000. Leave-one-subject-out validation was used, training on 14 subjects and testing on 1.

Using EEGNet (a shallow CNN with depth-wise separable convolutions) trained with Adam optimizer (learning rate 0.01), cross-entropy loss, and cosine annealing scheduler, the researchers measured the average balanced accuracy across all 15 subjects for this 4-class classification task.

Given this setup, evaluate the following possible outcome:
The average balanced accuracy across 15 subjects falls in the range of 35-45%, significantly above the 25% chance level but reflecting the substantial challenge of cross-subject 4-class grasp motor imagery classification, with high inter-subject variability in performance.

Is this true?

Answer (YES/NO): NO